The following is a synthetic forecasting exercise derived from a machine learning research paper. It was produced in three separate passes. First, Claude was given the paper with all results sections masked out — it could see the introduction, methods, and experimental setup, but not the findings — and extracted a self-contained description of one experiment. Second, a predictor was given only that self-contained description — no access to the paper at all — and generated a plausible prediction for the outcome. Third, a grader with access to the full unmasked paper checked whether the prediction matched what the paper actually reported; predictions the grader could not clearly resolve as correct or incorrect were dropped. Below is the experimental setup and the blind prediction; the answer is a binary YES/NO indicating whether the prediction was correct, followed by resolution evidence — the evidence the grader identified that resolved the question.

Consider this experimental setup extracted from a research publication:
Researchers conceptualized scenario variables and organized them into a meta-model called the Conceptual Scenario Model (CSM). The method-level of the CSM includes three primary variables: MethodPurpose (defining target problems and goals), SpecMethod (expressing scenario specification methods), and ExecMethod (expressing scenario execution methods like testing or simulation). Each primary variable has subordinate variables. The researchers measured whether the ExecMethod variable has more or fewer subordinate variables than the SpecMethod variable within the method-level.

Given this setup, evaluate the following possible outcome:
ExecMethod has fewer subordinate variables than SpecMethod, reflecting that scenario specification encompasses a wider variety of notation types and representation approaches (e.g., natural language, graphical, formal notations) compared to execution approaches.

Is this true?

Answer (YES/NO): NO